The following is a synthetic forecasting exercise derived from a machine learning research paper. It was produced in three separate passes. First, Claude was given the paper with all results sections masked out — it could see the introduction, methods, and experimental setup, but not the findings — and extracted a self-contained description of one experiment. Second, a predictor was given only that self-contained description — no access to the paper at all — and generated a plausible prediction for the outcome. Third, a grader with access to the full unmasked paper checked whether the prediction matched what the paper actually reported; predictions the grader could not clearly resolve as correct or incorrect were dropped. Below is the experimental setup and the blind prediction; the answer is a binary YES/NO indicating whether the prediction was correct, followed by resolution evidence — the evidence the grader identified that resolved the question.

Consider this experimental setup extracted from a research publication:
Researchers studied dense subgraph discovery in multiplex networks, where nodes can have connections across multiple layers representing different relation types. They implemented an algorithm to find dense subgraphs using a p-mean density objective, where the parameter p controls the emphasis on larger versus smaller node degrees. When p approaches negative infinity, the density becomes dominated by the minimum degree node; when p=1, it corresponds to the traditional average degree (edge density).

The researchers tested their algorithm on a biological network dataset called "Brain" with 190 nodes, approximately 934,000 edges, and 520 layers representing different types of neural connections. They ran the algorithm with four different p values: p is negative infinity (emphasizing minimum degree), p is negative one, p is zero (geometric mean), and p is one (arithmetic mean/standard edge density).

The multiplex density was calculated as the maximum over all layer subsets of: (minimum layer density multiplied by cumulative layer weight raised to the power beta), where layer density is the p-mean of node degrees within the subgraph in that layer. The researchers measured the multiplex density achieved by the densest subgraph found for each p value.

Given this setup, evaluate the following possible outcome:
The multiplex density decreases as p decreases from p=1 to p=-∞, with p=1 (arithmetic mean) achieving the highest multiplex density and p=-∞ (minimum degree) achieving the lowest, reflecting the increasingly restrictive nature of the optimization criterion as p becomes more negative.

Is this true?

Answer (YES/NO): YES